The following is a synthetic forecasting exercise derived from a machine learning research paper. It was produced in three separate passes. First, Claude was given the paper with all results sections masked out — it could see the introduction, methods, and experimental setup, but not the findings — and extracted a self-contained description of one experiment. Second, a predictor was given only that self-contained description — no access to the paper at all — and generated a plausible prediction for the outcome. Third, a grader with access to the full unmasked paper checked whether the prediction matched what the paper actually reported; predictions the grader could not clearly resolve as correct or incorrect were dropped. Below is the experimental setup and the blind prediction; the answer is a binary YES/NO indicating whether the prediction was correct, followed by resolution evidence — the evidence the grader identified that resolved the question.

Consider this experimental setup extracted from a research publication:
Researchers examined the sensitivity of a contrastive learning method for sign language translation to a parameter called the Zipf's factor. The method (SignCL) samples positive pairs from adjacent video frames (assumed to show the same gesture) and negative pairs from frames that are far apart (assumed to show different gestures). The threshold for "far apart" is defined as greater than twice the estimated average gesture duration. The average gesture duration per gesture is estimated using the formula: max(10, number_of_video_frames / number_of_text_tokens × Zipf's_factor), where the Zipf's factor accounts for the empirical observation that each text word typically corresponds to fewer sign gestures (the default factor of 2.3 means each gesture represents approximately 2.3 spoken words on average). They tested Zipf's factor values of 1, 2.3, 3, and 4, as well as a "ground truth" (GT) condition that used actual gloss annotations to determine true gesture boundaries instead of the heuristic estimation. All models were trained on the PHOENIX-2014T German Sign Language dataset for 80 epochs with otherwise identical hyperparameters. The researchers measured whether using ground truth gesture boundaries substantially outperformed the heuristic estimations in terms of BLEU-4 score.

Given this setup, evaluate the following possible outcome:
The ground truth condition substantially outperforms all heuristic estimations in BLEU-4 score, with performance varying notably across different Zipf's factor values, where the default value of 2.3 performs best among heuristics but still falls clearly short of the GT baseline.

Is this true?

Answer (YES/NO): NO